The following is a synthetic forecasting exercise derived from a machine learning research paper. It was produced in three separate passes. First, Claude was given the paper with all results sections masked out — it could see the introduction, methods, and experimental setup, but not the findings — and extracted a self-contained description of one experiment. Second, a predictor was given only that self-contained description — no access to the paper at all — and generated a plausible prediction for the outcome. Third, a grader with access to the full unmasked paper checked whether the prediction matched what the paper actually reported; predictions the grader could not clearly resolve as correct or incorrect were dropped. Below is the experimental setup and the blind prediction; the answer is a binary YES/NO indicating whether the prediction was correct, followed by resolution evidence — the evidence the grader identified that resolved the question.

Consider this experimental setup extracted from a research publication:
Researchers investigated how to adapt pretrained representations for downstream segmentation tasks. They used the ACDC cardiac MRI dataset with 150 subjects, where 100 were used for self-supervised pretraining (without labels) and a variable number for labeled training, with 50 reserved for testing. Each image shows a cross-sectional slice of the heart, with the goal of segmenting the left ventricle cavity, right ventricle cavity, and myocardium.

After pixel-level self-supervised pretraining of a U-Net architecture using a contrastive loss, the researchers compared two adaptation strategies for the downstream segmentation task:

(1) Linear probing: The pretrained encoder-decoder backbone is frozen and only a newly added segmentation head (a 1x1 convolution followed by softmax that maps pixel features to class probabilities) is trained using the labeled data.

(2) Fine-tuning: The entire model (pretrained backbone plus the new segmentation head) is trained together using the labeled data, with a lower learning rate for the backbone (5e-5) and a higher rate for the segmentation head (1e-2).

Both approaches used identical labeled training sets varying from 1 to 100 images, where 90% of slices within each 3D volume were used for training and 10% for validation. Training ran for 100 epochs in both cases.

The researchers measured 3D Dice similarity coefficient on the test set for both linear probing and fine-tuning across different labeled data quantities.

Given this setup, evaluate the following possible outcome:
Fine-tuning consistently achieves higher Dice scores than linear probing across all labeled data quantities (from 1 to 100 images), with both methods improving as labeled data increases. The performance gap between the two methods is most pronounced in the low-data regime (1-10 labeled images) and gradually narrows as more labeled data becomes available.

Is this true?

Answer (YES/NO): NO